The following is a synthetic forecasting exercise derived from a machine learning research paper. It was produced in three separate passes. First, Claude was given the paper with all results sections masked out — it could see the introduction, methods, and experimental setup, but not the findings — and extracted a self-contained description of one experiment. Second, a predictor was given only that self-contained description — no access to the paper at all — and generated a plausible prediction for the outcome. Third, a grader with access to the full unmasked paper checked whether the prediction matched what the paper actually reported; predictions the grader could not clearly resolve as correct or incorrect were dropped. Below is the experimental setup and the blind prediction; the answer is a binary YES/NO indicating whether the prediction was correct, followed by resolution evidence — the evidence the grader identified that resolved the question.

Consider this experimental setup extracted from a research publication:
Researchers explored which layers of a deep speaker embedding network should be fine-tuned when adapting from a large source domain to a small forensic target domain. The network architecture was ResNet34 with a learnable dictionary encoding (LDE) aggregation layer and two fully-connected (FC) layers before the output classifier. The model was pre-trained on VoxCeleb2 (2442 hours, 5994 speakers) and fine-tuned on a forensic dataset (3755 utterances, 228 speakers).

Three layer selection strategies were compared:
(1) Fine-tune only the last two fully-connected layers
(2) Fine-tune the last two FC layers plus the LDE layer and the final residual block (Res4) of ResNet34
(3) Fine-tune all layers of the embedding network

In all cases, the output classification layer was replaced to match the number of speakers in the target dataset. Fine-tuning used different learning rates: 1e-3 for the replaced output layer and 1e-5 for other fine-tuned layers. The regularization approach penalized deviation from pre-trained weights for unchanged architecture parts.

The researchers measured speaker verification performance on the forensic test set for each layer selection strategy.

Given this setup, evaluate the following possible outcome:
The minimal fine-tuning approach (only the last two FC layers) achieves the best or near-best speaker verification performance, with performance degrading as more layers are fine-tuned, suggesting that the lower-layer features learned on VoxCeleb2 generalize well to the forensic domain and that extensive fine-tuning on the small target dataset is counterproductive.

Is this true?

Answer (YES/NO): NO